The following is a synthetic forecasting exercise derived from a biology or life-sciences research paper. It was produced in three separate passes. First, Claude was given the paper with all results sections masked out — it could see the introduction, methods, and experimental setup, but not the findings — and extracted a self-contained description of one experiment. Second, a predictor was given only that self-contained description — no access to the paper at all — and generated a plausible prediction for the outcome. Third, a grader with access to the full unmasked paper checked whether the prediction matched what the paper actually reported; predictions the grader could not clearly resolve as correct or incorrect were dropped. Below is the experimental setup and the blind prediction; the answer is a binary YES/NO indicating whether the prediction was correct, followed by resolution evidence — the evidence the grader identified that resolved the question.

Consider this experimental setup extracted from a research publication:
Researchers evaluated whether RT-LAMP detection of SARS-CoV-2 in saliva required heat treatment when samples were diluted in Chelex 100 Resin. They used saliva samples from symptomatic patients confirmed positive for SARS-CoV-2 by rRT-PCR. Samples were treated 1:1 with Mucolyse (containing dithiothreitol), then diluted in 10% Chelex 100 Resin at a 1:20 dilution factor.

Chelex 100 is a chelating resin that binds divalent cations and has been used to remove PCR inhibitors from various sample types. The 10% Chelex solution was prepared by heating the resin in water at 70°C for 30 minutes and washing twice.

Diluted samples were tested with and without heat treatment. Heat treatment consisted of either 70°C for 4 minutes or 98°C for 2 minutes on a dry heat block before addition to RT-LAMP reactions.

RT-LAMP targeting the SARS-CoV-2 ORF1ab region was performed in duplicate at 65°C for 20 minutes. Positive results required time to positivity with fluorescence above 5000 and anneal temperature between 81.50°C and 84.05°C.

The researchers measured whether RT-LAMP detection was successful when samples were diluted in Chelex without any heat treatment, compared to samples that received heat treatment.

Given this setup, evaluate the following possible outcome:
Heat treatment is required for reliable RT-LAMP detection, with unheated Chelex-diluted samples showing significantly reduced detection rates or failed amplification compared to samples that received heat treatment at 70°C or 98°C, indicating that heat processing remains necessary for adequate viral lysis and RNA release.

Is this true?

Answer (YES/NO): YES